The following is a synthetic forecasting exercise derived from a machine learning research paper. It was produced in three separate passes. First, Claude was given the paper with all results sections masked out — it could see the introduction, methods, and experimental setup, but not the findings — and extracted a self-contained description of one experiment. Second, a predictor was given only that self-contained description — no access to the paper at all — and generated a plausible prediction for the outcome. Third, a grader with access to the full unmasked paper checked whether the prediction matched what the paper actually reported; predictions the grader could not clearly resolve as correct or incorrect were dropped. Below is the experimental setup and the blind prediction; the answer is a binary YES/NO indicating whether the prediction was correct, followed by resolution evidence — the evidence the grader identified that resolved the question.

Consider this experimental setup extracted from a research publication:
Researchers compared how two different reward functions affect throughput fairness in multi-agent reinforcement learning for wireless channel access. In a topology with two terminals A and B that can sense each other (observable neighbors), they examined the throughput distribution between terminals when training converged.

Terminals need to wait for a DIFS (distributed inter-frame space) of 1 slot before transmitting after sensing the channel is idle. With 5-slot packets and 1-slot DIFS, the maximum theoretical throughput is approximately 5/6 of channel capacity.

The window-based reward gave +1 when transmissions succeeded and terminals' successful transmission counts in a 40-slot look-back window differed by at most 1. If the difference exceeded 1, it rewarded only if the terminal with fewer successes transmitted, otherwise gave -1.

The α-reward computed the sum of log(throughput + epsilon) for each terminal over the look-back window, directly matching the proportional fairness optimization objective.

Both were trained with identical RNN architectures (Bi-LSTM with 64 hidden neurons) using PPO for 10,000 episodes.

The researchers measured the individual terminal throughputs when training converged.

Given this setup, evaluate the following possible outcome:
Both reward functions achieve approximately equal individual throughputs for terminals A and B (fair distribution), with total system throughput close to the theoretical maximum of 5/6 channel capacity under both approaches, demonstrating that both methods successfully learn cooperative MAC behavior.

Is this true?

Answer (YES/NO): NO